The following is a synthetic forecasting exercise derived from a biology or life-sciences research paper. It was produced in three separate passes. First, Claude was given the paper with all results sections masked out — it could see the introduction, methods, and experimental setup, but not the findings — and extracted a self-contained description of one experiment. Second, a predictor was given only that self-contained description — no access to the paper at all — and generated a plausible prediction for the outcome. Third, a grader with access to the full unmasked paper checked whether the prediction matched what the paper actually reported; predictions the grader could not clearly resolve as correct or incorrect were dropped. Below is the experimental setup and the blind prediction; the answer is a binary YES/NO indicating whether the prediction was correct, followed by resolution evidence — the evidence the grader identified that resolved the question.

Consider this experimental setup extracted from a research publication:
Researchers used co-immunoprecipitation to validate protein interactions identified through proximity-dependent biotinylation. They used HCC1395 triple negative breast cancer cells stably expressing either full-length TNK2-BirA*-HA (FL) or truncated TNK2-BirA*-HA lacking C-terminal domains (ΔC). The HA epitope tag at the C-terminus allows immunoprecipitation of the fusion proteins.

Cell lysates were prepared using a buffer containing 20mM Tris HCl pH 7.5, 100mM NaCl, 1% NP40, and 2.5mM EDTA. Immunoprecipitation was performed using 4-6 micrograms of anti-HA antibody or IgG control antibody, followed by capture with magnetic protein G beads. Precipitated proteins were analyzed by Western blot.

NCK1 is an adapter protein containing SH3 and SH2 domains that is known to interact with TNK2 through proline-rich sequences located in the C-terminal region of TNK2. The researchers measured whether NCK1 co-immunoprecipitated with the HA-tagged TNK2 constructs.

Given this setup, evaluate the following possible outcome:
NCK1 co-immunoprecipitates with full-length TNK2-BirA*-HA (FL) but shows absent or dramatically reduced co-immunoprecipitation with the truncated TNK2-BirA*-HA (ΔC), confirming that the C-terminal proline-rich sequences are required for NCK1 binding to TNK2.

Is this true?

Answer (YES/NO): YES